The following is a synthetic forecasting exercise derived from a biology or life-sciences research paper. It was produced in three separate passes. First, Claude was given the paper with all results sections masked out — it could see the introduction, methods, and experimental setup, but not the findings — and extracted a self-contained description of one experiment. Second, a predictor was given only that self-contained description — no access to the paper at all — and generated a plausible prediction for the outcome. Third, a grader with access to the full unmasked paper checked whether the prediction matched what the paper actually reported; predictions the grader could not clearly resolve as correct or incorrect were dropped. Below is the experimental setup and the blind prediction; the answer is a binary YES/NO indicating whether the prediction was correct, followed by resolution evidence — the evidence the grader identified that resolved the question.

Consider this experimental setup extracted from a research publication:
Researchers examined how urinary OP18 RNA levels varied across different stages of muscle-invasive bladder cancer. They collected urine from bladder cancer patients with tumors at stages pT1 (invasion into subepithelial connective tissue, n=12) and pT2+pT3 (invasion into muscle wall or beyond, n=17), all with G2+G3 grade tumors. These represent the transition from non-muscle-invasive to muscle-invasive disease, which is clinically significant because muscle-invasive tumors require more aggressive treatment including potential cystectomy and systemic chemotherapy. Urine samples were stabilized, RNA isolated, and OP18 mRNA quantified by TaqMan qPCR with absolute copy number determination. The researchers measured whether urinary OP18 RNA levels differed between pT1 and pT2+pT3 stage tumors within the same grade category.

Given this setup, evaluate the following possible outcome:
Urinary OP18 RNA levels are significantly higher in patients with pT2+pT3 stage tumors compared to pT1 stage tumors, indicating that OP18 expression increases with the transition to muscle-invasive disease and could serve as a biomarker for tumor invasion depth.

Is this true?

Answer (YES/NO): YES